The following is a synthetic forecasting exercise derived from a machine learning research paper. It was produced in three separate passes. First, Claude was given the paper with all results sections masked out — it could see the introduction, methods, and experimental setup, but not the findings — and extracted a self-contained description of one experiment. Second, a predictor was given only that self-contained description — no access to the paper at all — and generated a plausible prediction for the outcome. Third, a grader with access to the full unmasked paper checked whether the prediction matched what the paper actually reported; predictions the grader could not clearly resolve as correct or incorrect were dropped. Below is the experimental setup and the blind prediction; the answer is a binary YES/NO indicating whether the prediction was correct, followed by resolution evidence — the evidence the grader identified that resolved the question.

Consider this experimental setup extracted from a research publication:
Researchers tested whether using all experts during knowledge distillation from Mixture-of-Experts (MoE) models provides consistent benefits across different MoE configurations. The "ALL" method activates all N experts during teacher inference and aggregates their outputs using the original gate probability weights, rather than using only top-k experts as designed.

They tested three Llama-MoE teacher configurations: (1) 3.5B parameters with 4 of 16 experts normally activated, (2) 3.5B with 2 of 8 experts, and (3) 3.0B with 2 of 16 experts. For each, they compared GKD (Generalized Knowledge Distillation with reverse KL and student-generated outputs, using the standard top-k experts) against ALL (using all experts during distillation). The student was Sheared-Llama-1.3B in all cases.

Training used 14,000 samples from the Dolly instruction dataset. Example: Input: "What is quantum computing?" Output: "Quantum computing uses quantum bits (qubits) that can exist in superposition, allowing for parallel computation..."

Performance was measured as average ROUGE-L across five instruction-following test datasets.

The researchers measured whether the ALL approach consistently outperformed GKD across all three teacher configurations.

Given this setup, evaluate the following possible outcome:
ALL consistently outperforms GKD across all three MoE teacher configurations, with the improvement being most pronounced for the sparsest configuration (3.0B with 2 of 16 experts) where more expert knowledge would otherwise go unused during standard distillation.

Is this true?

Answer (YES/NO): NO